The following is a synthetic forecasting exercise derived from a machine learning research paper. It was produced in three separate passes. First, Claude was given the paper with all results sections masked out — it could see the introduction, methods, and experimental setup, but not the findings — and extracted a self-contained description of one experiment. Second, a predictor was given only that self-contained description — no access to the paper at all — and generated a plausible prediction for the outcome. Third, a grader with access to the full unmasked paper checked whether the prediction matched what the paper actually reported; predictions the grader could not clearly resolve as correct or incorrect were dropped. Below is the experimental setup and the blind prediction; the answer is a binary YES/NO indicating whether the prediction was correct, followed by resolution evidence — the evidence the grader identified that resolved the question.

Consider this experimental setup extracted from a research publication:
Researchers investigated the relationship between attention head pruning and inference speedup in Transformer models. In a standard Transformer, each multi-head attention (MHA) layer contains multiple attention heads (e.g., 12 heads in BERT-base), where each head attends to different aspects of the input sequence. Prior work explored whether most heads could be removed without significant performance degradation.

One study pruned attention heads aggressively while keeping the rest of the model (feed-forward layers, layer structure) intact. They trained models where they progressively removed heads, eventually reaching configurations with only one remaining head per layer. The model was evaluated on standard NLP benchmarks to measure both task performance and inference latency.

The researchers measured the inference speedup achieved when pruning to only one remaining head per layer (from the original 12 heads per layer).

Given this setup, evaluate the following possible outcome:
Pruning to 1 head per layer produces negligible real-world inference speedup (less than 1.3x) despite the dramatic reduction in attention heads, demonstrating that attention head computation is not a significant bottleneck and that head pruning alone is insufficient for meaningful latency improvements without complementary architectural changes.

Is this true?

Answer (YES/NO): NO